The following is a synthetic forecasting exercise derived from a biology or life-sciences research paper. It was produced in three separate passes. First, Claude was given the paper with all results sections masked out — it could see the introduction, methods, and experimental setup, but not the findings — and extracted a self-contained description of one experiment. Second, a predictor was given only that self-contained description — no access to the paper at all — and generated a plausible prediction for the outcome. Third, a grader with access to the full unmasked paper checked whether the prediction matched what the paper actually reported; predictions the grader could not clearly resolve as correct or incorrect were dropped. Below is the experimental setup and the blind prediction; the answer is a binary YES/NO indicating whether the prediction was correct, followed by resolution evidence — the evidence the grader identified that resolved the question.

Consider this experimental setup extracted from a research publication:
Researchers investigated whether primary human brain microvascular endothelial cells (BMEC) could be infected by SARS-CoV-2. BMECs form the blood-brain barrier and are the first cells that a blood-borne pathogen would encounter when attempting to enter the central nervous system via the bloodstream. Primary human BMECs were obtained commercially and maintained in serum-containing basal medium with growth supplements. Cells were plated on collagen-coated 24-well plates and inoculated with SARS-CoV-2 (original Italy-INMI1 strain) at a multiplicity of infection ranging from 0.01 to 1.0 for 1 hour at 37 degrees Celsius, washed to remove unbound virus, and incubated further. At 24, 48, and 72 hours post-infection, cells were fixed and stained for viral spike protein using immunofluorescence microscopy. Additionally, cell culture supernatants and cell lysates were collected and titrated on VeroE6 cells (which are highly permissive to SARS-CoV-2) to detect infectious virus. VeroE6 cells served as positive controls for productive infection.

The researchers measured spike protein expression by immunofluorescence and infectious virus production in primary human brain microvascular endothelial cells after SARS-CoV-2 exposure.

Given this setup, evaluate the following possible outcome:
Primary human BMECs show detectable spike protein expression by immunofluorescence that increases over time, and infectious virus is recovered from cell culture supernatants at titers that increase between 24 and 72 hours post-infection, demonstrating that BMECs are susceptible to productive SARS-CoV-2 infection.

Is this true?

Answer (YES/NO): NO